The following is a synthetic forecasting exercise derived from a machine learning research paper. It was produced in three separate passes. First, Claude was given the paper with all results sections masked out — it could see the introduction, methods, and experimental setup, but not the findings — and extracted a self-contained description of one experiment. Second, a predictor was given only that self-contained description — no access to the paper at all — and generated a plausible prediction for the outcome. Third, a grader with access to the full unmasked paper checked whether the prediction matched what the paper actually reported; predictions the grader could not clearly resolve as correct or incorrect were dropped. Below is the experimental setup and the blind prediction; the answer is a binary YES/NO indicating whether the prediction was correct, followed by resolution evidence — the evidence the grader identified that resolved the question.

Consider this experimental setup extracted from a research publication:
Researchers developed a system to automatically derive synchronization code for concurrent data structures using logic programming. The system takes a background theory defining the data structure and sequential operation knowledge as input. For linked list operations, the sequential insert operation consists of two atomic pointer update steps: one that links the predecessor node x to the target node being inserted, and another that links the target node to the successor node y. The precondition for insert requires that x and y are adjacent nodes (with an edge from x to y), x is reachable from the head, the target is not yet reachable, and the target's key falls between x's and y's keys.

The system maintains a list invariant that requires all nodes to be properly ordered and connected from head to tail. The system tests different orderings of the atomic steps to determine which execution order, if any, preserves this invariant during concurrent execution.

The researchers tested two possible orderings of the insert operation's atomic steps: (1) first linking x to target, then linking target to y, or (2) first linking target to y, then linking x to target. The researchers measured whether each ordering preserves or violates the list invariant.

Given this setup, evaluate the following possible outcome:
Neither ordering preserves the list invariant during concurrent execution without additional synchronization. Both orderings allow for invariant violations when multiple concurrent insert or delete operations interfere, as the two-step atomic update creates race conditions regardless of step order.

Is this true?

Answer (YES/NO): NO